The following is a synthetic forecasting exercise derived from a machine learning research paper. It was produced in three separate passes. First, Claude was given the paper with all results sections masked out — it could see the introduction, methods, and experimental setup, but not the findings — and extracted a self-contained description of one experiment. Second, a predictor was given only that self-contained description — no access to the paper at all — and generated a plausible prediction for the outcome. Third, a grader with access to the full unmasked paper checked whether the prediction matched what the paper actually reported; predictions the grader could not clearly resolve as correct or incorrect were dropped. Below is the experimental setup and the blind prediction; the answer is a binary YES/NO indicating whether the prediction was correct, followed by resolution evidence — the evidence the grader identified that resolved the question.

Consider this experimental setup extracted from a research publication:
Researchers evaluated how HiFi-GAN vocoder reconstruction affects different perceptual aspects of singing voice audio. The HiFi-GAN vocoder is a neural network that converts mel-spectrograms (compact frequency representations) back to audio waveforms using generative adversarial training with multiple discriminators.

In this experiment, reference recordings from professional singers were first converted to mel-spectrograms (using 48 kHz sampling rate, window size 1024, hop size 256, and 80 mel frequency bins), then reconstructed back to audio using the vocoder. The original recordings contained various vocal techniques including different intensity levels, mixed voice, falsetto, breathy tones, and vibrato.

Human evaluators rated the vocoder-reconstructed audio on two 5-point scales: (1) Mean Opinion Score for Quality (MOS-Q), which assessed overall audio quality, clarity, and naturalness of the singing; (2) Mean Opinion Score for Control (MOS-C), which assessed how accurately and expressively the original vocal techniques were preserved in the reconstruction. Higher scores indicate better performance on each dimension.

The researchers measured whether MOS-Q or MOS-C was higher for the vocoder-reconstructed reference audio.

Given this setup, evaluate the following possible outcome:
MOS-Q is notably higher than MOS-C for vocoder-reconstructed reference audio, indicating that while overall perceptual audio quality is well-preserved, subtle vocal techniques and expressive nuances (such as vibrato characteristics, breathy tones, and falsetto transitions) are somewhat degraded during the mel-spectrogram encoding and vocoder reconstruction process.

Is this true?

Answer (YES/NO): NO